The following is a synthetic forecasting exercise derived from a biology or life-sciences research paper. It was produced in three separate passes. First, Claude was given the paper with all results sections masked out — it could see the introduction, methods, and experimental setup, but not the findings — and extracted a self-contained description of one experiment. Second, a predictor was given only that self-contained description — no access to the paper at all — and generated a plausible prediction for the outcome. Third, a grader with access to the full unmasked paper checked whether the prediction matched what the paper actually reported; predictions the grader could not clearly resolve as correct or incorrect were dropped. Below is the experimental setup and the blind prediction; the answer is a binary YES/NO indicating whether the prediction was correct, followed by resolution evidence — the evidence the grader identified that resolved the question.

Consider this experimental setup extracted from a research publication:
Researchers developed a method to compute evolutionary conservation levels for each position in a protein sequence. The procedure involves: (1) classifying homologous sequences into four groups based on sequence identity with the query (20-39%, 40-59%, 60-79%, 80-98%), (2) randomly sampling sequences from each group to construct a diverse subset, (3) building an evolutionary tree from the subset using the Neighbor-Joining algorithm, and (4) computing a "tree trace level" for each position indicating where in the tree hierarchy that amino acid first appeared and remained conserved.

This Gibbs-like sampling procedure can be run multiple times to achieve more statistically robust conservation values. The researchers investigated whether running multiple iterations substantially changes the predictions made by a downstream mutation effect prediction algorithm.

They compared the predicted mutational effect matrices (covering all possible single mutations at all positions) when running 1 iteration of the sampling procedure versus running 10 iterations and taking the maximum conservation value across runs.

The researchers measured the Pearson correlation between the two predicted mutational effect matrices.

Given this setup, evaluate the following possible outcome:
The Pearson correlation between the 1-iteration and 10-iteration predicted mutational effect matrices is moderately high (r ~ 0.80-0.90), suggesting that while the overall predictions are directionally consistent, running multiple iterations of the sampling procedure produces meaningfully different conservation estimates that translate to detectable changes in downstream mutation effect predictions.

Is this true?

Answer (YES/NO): NO